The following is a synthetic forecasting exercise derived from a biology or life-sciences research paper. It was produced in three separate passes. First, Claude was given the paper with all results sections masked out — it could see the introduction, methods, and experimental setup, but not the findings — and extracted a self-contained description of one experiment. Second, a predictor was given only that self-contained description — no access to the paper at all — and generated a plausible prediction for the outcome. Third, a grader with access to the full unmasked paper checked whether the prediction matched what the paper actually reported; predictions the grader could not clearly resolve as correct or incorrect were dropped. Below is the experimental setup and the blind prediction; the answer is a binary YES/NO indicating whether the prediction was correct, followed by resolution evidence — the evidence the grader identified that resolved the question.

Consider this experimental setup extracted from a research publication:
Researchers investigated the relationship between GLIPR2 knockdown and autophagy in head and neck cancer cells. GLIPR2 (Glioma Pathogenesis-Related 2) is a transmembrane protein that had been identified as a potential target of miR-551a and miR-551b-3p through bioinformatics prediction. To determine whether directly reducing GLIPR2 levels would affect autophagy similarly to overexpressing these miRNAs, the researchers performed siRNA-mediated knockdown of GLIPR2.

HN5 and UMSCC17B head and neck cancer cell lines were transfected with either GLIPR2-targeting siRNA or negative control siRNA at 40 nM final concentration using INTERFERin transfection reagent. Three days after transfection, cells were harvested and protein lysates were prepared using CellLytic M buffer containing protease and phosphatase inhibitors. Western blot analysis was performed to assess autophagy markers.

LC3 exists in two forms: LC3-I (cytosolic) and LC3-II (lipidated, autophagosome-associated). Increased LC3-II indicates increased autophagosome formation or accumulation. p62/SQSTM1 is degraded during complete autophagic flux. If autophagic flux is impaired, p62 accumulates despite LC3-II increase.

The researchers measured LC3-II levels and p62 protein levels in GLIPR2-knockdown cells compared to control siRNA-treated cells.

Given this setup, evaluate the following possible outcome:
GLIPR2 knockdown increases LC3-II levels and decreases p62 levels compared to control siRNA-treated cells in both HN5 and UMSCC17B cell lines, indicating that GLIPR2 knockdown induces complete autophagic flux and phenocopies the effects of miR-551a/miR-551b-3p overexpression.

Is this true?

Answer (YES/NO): NO